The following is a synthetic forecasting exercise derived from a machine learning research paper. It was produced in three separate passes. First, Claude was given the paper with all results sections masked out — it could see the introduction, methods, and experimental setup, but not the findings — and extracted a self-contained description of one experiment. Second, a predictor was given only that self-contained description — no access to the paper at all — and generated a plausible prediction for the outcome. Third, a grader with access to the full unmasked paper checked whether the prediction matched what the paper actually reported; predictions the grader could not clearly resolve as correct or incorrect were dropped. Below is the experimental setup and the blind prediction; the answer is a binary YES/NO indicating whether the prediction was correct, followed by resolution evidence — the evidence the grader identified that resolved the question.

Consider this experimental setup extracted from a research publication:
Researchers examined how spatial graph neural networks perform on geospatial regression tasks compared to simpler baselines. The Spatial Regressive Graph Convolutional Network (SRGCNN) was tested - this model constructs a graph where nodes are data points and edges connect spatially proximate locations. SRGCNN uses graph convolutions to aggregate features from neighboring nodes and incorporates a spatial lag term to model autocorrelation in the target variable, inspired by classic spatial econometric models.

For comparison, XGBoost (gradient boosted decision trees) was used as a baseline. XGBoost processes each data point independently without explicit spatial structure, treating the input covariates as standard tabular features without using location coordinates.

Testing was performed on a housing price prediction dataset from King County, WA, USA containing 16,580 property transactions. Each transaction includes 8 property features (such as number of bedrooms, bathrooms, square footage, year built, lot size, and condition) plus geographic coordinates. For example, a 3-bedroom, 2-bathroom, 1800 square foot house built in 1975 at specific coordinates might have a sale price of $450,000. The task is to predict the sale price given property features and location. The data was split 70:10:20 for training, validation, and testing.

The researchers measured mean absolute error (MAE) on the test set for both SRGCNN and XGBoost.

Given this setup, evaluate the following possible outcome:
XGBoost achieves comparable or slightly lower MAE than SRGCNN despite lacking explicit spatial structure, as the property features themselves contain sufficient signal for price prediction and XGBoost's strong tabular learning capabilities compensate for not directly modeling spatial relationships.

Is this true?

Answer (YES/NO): NO